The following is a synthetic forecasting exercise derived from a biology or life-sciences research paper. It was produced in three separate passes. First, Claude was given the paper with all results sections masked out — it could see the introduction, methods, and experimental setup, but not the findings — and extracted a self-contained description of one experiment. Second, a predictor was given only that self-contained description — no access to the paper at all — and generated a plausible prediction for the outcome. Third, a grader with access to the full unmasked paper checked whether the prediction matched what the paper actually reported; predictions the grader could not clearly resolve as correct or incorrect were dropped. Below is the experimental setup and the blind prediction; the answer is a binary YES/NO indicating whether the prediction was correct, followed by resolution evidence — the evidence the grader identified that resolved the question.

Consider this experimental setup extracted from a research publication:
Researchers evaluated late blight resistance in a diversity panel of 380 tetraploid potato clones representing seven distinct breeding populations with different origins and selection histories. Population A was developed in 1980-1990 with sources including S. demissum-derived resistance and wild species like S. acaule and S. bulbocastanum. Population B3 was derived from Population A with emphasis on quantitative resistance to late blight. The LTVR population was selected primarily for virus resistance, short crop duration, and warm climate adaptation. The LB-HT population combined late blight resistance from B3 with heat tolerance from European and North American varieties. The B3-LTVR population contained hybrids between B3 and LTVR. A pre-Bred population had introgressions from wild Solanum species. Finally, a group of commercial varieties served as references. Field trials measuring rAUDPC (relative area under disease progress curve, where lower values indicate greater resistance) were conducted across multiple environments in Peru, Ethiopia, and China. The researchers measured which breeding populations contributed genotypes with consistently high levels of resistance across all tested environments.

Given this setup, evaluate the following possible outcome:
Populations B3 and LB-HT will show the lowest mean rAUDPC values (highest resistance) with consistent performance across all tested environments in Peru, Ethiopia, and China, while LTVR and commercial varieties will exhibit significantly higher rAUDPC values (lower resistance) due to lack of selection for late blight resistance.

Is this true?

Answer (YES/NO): NO